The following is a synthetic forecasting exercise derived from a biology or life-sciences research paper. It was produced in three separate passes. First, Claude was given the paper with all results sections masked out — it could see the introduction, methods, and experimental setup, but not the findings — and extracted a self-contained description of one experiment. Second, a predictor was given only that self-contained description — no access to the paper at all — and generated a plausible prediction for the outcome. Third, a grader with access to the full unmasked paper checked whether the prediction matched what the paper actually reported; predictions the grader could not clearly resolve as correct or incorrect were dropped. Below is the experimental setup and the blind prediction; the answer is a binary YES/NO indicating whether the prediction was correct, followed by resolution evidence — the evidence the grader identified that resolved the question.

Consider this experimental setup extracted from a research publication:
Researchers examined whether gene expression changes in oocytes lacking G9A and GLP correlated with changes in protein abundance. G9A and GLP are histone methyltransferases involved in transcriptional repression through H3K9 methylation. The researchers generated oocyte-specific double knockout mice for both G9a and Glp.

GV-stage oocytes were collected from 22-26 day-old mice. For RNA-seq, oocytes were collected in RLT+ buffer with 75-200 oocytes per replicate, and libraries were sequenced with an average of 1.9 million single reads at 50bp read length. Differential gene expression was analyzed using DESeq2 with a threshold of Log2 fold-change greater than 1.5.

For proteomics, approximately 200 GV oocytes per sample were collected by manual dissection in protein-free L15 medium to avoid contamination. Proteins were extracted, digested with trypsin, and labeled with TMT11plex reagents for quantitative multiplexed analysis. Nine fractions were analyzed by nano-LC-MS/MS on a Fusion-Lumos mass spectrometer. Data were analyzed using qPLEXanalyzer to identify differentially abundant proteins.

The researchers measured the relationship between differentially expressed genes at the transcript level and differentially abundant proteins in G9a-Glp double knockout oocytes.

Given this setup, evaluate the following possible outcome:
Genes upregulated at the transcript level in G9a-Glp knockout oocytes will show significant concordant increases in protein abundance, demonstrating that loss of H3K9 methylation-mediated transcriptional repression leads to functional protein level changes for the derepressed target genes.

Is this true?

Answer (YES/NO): YES